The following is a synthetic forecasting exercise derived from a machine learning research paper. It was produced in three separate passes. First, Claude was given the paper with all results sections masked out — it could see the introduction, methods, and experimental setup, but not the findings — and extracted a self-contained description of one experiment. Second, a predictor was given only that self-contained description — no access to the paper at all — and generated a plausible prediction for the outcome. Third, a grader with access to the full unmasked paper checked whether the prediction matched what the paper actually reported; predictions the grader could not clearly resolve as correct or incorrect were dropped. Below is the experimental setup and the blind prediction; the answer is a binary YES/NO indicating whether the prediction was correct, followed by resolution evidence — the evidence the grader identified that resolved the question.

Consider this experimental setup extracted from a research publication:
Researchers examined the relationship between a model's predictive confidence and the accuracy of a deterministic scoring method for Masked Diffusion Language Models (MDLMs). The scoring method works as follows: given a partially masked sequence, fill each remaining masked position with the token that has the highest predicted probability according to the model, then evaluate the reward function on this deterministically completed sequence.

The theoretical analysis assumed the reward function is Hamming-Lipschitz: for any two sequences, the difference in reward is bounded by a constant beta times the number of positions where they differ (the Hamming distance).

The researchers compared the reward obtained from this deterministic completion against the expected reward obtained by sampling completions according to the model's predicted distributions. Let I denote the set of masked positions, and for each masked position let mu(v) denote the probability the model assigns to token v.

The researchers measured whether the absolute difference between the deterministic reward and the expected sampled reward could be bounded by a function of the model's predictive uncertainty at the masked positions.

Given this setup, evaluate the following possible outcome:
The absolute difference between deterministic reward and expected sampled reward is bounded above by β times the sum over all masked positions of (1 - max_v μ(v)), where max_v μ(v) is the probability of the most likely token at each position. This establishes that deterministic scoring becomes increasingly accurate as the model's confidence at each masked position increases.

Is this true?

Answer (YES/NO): YES